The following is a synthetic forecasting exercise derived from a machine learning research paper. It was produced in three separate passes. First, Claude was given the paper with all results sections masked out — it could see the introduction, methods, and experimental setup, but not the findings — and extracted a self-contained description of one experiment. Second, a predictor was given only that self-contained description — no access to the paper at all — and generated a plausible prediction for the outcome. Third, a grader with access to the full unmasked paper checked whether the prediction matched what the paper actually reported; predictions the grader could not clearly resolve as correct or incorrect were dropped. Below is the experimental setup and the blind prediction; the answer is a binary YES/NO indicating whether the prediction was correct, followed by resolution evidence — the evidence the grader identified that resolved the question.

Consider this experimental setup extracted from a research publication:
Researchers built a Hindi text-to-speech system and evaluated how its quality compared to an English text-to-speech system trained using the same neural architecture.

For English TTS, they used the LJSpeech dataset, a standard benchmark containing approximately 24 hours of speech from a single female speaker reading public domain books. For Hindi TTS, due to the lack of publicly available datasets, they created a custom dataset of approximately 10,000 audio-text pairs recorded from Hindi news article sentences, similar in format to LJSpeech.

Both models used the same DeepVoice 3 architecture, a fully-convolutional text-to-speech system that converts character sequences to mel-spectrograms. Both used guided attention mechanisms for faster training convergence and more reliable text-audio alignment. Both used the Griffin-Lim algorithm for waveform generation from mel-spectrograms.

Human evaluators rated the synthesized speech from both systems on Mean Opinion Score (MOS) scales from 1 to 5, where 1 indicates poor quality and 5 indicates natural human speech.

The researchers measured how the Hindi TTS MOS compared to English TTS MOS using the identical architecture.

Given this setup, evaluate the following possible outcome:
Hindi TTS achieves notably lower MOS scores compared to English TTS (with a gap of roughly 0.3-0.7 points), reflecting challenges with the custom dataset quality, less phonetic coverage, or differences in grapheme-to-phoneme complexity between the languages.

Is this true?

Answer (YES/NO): NO